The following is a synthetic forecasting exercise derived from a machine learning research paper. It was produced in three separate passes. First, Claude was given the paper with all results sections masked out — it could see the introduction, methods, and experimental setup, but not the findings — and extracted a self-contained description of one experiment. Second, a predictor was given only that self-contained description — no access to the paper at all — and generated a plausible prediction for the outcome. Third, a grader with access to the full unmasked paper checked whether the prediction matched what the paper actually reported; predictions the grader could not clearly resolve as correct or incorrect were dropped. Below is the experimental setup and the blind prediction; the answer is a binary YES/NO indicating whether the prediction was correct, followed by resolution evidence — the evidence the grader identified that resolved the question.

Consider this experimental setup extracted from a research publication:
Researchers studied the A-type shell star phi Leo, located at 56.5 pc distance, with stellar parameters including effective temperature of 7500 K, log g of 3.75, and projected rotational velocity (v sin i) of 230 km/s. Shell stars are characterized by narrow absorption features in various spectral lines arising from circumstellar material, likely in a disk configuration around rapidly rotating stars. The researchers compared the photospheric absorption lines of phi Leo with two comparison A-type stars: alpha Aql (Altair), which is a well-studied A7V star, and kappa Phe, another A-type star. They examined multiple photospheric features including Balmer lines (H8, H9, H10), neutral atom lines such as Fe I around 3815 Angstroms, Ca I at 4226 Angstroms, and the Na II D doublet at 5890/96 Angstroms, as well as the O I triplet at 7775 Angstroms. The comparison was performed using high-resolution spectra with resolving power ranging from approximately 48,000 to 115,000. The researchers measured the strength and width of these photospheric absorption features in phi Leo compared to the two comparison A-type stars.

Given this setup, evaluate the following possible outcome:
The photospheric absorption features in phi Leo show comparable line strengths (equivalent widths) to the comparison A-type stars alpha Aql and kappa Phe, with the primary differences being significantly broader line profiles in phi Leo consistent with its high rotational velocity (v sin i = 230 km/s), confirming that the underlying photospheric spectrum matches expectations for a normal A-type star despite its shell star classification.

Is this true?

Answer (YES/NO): NO